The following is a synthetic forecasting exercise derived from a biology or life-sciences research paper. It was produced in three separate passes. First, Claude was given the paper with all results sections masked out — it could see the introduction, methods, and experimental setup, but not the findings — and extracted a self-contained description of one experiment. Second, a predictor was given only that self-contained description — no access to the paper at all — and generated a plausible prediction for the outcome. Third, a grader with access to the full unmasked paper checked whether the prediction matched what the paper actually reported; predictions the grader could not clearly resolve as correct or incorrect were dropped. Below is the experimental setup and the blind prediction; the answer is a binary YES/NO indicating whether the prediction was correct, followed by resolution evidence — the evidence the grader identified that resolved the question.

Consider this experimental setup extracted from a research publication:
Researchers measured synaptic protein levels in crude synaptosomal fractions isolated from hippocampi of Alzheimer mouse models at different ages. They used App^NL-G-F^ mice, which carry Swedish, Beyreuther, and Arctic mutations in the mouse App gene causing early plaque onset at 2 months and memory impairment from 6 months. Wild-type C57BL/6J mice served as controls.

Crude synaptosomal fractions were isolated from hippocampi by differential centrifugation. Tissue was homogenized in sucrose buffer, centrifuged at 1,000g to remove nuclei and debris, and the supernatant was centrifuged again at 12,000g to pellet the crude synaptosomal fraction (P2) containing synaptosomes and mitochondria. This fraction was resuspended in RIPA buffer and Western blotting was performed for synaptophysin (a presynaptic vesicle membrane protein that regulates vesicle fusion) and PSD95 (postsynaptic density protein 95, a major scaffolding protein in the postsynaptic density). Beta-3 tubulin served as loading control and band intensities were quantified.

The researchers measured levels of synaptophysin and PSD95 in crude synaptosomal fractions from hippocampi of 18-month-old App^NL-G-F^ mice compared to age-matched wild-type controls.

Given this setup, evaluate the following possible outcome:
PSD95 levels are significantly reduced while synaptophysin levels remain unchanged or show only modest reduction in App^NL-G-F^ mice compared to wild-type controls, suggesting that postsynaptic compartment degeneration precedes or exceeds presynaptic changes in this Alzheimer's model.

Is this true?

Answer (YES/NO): YES